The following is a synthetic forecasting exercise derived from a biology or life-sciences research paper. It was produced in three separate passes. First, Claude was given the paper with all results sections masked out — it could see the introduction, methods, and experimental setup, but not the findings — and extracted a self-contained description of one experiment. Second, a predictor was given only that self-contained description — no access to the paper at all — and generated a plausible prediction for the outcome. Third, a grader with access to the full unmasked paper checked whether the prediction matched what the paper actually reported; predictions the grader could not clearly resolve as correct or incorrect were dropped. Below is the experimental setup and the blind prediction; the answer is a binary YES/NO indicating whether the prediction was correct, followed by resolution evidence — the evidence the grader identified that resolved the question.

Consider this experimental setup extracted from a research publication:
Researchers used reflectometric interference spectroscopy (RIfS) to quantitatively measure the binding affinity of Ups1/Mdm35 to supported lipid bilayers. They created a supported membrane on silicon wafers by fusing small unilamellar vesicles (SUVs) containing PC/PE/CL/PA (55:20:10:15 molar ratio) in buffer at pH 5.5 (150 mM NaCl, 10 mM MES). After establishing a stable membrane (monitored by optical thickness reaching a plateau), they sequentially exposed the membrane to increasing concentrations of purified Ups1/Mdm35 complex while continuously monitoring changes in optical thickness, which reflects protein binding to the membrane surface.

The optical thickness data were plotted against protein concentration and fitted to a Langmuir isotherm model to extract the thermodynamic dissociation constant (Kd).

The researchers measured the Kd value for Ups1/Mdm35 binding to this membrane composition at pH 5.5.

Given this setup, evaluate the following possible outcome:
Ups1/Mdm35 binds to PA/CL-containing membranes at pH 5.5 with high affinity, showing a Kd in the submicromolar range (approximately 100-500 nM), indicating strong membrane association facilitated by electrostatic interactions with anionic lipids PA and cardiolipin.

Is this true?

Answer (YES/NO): YES